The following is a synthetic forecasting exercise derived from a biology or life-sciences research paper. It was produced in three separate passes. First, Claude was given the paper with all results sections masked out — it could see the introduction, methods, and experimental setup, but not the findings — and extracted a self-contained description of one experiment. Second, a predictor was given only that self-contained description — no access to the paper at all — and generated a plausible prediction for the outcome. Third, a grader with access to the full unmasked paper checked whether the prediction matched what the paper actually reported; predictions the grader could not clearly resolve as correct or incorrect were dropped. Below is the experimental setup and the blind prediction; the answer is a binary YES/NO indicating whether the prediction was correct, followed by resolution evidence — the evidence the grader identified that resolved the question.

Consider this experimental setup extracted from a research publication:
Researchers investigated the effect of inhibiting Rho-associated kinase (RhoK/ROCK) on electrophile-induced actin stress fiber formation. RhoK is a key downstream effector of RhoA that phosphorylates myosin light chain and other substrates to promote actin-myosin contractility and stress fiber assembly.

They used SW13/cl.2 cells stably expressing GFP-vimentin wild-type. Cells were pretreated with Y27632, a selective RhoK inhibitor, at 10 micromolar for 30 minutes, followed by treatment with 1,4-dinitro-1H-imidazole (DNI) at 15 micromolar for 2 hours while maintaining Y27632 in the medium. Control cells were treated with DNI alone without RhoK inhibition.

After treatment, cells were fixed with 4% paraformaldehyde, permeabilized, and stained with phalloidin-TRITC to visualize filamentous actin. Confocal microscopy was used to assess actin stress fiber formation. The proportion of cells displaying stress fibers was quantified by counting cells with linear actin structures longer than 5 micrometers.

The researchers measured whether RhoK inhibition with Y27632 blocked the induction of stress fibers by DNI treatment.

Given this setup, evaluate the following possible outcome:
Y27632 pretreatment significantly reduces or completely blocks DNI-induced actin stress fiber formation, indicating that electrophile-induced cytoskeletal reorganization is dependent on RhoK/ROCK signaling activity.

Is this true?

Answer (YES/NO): YES